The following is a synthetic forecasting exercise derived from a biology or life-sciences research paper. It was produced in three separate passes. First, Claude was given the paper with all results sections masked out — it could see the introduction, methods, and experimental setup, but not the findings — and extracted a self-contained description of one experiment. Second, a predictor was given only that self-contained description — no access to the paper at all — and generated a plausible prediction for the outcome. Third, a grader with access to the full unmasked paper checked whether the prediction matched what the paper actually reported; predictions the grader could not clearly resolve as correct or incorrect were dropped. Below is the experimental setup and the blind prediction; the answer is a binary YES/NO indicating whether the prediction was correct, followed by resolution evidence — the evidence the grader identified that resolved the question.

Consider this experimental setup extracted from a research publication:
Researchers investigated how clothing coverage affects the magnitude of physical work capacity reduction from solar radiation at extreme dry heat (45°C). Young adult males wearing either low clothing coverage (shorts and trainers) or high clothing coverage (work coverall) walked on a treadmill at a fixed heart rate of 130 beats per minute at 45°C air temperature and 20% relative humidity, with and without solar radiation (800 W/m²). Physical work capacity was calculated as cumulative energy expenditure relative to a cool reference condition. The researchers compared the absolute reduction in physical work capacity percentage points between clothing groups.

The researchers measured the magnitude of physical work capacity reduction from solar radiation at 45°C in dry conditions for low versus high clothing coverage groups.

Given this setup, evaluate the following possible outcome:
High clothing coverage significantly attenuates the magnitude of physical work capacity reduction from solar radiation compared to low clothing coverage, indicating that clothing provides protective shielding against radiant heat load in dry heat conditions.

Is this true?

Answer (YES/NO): YES